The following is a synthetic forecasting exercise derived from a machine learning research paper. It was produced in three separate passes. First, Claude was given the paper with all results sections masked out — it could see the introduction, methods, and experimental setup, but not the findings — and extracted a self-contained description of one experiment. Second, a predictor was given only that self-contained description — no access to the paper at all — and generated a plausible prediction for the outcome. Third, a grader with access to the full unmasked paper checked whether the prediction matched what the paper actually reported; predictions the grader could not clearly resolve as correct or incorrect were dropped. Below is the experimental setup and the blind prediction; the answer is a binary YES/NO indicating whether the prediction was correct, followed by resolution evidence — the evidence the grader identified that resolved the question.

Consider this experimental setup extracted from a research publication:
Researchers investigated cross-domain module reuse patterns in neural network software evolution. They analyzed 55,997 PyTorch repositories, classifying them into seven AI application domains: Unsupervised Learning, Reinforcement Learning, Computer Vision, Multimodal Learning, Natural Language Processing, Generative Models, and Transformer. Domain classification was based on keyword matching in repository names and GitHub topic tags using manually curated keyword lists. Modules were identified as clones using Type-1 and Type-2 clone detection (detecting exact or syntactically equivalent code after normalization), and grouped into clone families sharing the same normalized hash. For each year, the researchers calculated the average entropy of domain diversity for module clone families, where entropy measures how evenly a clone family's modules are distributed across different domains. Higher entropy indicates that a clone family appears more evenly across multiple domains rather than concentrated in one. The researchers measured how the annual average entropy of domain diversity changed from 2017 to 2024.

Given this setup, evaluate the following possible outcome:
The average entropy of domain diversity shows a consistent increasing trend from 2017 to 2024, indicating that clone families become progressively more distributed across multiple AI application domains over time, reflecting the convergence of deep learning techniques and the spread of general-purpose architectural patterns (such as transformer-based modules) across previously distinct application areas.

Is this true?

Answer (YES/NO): YES